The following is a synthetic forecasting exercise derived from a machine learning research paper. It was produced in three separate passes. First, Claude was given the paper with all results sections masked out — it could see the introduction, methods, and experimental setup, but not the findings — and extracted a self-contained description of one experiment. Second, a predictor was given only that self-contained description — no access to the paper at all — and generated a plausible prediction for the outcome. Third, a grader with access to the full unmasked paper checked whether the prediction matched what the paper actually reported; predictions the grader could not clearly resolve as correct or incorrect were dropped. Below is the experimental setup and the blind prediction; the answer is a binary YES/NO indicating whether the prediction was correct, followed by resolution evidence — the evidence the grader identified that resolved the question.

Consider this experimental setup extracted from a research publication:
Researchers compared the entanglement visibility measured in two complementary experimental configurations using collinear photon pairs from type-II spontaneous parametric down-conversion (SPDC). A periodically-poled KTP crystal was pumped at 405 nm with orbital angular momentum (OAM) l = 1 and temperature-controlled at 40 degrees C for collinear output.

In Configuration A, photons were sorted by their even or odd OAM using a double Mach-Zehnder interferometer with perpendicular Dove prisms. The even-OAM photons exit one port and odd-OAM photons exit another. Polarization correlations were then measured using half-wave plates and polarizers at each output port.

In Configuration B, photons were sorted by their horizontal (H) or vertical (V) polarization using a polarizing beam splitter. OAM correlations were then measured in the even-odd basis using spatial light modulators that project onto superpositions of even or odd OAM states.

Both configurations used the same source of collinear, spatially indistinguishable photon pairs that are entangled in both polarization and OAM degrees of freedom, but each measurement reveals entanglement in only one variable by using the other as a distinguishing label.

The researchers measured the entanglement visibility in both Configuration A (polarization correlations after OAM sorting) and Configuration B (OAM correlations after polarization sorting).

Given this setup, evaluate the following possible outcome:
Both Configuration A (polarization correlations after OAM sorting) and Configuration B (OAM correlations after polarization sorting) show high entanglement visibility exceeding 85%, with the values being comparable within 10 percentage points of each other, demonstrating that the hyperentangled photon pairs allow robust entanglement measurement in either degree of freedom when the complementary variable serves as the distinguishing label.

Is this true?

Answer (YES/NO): NO